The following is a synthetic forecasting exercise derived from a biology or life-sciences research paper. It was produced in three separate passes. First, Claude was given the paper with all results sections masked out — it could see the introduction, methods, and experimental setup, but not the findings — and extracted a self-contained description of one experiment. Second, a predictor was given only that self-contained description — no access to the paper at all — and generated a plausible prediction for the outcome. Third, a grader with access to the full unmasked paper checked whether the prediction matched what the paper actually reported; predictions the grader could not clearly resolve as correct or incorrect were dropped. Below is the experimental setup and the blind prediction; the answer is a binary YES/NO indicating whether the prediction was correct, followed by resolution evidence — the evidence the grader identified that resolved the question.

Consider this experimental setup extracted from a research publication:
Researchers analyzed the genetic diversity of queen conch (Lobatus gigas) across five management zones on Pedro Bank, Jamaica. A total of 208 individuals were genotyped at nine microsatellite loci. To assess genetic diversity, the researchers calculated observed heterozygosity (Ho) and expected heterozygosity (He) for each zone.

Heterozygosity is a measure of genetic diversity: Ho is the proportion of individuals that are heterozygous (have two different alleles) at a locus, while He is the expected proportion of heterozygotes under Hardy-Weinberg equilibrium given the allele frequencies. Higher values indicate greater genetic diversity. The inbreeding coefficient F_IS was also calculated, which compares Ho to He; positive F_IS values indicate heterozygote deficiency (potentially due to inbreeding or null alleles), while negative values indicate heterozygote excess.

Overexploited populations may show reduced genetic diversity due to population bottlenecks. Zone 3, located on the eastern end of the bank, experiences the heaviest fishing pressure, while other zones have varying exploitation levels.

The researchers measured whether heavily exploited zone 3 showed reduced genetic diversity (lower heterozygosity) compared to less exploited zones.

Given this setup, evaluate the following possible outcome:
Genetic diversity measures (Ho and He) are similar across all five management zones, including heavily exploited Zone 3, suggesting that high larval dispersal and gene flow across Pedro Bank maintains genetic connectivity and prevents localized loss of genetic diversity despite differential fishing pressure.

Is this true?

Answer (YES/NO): YES